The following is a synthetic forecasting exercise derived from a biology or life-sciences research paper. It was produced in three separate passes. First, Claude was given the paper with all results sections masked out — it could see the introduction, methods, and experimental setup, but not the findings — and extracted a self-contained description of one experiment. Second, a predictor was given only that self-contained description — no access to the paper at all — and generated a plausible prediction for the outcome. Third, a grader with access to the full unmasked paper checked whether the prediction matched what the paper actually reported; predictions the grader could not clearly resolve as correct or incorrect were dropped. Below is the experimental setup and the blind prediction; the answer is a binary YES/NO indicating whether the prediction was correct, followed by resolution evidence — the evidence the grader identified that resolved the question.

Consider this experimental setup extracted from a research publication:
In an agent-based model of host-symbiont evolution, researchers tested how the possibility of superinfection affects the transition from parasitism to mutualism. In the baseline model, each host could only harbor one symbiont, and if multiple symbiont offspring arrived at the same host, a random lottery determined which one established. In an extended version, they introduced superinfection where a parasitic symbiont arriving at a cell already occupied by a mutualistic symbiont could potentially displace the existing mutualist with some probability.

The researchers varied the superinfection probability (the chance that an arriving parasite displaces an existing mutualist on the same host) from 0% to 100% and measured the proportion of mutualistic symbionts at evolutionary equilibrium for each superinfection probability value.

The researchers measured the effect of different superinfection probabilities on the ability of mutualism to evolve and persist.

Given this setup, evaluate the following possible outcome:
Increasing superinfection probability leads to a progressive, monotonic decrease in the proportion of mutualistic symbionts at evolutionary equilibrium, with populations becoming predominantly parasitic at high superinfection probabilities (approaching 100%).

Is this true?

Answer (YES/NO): NO